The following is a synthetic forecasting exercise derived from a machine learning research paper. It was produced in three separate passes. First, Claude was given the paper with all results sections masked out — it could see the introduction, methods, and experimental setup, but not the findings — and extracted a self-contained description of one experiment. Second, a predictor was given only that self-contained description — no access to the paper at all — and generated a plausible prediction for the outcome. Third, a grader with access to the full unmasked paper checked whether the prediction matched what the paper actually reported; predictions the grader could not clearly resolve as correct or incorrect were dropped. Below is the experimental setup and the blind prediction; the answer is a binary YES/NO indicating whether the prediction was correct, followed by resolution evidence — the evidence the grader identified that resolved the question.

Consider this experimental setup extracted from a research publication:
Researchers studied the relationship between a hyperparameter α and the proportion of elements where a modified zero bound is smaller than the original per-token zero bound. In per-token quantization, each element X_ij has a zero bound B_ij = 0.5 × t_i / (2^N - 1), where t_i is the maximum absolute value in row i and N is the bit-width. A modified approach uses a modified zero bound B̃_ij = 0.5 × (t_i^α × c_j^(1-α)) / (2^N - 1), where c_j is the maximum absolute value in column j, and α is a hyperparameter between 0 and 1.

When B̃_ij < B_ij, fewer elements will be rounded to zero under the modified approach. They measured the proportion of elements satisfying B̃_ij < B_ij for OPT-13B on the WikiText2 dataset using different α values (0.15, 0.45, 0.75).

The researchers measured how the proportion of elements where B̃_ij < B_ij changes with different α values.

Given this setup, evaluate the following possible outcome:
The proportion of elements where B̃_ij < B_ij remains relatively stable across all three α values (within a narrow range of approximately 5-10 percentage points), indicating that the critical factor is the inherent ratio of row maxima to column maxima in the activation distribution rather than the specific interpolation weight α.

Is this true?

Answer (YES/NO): NO